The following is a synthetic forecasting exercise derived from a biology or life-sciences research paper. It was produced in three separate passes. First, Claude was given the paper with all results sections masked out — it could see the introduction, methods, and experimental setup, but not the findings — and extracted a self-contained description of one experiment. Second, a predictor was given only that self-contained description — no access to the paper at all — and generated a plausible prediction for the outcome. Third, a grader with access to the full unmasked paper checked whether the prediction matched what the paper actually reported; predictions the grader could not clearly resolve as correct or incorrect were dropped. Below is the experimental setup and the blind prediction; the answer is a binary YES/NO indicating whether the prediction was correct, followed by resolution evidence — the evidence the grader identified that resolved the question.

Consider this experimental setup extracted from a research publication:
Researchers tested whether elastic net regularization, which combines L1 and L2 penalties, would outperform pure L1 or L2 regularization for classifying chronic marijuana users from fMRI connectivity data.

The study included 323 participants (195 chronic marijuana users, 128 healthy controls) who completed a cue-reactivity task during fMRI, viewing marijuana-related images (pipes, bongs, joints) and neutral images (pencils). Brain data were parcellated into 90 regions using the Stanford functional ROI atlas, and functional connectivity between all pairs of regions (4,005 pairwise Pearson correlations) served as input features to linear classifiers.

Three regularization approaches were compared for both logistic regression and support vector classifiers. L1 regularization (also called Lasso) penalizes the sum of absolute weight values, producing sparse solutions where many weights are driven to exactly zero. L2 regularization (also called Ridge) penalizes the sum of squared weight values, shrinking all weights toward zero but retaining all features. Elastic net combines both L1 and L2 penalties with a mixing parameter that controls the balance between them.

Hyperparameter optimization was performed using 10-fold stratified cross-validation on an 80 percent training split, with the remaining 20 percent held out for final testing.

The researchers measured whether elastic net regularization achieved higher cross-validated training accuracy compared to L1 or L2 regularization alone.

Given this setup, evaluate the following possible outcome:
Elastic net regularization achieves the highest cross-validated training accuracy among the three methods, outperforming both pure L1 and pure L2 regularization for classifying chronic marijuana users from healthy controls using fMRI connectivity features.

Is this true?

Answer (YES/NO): NO